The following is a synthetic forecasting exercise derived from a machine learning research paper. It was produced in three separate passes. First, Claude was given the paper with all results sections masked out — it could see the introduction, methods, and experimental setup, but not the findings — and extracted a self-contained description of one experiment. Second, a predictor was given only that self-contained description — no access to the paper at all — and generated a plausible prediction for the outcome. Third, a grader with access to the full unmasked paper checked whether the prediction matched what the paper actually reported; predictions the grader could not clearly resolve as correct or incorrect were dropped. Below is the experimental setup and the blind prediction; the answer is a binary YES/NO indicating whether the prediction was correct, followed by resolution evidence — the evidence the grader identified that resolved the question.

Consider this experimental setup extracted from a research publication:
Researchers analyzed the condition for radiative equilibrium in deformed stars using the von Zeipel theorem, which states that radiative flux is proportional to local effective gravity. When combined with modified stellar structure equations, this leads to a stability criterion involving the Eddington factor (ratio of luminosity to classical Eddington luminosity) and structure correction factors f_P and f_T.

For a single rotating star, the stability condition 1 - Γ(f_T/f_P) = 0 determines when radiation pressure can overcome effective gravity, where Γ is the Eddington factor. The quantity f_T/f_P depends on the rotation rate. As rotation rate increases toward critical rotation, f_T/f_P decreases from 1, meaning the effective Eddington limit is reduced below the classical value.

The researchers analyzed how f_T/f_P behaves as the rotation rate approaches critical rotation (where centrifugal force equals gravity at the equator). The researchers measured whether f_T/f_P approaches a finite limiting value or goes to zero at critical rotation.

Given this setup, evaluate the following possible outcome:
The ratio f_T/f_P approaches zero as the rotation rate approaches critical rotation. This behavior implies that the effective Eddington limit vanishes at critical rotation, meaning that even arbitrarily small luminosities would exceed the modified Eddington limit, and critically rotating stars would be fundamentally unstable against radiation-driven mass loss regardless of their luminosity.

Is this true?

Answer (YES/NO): NO